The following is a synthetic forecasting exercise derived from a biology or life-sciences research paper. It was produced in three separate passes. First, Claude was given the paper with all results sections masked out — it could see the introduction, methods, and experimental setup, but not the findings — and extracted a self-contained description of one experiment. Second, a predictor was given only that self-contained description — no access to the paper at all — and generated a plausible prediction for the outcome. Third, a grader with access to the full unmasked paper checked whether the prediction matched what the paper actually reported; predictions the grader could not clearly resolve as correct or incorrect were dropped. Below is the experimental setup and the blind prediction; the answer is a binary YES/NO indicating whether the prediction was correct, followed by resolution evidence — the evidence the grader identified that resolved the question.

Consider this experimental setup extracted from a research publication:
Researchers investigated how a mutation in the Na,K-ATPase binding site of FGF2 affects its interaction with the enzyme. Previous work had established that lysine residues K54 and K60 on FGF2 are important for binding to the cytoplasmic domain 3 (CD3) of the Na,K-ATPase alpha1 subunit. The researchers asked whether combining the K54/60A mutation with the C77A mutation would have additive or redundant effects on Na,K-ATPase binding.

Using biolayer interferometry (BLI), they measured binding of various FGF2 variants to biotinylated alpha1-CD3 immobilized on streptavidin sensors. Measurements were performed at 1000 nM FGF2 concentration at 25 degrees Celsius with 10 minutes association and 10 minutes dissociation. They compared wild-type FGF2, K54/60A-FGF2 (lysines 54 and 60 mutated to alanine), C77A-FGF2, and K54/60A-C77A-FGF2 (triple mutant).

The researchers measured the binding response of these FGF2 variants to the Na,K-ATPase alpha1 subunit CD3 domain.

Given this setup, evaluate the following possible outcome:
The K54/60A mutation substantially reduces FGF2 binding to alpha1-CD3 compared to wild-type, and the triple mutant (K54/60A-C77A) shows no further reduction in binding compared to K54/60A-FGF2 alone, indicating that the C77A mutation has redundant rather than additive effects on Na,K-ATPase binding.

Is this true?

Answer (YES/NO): YES